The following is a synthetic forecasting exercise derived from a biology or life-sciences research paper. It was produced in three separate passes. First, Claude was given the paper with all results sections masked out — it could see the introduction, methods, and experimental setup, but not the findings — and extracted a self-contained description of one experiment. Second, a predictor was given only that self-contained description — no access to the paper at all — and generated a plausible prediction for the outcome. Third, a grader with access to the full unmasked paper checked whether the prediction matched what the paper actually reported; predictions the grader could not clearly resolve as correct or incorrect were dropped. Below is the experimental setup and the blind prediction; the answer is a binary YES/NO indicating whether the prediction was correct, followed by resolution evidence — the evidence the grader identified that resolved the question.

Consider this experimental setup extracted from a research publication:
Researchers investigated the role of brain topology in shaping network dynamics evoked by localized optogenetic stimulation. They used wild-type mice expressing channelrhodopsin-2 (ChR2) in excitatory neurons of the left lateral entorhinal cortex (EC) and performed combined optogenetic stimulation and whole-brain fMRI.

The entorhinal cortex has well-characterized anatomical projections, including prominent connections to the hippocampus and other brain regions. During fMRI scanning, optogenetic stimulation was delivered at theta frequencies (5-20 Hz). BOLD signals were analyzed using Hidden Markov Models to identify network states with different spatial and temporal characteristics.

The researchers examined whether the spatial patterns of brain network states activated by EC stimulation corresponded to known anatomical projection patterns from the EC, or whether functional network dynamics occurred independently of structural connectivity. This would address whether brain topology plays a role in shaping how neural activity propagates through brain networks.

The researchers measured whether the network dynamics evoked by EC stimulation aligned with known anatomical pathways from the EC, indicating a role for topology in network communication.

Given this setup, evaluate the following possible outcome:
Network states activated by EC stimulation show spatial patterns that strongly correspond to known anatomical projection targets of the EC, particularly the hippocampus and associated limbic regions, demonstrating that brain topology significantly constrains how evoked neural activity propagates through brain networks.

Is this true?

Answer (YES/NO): YES